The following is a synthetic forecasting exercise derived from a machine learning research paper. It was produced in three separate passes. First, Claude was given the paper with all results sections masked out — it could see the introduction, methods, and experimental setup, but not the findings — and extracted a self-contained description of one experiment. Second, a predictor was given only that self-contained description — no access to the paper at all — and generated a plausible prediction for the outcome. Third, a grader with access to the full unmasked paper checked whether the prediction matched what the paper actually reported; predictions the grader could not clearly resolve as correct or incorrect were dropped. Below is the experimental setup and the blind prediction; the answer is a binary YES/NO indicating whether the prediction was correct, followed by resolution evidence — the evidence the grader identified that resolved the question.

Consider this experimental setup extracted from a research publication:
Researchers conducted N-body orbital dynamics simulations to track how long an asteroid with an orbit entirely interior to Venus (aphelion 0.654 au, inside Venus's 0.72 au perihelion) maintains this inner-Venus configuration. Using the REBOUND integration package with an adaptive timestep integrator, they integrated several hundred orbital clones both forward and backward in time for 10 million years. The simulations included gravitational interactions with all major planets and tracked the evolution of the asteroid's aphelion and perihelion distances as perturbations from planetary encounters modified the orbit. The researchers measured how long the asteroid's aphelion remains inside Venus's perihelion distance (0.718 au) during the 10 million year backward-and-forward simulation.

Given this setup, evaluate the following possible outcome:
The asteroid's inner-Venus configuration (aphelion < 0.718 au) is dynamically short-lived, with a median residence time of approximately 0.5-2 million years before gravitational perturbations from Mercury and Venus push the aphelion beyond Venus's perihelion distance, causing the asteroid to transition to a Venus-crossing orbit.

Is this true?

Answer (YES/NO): YES